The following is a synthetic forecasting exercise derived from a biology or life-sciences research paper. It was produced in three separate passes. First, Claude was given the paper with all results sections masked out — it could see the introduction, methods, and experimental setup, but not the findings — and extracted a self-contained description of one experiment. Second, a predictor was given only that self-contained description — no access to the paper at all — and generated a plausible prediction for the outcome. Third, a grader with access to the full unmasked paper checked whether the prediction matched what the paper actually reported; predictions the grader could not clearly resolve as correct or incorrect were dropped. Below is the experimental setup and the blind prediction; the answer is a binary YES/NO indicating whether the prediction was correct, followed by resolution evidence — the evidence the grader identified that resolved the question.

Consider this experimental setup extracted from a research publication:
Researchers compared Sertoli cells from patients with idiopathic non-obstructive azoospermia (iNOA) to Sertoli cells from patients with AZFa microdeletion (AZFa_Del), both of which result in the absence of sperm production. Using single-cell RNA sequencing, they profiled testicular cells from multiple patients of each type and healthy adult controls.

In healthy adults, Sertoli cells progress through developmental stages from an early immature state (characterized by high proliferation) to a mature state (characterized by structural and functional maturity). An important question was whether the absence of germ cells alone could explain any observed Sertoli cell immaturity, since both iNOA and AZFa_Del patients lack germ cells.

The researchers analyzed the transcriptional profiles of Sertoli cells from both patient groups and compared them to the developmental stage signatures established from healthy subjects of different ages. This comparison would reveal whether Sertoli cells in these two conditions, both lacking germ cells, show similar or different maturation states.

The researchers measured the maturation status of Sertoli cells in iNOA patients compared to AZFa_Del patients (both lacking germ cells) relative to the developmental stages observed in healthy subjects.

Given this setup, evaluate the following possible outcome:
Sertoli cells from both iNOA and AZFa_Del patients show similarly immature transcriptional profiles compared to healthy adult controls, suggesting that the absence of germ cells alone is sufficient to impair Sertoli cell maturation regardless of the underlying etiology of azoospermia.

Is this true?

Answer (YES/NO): NO